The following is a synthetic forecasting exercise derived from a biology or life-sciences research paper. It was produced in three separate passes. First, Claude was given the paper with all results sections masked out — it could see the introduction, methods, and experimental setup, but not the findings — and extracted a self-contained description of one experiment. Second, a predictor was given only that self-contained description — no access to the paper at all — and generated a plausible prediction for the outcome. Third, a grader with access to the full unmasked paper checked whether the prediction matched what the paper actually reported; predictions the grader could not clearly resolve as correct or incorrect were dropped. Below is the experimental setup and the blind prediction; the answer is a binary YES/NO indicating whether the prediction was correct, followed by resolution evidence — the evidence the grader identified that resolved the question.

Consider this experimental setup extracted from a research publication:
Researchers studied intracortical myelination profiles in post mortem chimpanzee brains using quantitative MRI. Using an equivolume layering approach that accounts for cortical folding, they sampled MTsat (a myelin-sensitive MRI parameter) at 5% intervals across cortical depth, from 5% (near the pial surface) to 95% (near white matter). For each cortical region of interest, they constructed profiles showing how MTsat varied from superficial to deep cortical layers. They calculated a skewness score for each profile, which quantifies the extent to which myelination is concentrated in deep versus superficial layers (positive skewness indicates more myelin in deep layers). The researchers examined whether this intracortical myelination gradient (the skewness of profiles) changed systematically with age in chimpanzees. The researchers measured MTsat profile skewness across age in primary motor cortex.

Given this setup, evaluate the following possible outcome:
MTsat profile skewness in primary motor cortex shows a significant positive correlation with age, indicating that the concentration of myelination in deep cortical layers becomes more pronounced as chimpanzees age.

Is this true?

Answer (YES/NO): NO